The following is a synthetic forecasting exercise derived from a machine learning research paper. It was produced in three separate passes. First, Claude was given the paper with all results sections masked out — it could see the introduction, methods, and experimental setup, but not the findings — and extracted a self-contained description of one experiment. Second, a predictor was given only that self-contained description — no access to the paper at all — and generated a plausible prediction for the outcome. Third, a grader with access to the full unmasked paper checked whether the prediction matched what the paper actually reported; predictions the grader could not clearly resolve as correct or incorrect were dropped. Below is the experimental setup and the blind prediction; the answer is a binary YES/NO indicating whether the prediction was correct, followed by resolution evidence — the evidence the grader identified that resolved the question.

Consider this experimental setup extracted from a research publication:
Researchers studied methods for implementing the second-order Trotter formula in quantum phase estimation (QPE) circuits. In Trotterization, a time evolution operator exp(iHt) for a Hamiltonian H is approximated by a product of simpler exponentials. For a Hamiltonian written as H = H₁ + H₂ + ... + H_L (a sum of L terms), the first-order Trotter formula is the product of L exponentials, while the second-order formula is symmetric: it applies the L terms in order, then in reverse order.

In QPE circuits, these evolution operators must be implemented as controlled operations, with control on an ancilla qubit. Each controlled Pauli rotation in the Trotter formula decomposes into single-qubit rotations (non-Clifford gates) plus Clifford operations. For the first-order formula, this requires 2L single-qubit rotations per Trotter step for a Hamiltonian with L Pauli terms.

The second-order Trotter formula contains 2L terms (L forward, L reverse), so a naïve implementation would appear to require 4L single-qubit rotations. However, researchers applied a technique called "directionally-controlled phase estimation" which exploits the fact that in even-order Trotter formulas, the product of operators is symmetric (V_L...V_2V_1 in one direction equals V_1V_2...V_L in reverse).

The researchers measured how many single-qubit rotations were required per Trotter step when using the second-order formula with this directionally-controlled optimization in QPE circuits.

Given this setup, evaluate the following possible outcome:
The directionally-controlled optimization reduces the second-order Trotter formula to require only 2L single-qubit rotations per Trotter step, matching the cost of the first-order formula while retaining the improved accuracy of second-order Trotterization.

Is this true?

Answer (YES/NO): YES